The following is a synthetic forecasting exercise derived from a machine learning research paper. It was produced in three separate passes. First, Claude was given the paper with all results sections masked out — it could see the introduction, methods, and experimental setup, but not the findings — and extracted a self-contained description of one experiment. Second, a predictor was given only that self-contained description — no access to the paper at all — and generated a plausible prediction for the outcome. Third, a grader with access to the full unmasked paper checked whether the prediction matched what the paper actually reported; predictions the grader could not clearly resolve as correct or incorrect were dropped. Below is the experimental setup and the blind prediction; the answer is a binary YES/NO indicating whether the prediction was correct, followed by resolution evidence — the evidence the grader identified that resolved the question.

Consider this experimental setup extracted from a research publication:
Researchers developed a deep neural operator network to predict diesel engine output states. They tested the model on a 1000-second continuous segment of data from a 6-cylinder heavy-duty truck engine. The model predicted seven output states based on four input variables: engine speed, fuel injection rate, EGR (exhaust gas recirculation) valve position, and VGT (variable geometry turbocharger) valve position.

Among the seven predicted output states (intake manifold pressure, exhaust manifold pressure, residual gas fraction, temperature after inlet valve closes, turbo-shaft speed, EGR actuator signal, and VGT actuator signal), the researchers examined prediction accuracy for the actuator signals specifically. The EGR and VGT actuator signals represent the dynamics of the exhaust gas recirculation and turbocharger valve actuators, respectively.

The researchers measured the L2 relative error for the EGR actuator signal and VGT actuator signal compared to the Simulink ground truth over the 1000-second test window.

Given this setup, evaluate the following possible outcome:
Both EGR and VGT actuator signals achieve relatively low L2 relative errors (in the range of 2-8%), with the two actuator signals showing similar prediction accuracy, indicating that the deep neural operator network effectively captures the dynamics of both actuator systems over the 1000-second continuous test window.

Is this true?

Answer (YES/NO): NO